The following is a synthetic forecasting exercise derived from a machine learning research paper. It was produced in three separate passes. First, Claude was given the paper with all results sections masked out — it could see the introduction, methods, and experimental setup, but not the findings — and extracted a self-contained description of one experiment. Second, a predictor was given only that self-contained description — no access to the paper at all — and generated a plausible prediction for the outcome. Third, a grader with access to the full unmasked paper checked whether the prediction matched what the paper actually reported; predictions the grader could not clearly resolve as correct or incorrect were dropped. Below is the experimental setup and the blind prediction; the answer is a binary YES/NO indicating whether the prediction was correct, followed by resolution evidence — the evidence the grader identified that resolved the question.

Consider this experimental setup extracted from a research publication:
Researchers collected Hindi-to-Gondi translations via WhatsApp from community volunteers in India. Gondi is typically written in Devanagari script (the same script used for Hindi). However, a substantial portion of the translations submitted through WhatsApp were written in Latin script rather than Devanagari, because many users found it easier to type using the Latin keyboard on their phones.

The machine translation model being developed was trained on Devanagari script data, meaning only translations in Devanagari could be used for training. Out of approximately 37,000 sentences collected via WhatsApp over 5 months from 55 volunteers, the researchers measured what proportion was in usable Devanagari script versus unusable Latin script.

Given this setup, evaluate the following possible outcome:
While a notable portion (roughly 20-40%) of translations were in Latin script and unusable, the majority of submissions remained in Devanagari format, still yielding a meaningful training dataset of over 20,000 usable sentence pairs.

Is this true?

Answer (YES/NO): NO